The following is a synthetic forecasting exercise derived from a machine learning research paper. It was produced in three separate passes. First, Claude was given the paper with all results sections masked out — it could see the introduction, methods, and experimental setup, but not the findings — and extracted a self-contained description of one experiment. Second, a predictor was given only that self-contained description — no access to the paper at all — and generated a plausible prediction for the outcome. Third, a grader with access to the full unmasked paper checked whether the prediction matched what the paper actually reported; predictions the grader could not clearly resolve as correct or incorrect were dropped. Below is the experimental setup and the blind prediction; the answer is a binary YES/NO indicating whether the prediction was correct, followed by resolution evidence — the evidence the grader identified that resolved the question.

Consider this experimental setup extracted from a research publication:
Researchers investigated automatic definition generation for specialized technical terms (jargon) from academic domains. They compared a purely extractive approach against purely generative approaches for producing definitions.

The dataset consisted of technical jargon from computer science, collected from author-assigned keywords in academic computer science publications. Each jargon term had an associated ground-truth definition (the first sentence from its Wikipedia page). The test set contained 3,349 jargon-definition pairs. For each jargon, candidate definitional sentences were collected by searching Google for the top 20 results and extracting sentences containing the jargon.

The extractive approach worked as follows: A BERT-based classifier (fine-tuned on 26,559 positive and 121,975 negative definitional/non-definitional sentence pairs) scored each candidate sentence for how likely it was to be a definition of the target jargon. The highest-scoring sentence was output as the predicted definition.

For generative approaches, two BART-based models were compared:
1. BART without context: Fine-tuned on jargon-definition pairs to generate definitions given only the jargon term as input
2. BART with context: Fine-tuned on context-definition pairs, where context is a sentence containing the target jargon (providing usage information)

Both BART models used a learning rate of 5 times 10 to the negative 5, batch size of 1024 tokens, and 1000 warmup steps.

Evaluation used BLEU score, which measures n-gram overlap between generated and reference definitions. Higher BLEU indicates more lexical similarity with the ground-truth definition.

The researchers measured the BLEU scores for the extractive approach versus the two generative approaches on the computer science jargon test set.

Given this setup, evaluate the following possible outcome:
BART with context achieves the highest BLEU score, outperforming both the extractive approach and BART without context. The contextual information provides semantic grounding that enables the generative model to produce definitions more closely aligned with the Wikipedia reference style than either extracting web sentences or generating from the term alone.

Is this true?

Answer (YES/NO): NO